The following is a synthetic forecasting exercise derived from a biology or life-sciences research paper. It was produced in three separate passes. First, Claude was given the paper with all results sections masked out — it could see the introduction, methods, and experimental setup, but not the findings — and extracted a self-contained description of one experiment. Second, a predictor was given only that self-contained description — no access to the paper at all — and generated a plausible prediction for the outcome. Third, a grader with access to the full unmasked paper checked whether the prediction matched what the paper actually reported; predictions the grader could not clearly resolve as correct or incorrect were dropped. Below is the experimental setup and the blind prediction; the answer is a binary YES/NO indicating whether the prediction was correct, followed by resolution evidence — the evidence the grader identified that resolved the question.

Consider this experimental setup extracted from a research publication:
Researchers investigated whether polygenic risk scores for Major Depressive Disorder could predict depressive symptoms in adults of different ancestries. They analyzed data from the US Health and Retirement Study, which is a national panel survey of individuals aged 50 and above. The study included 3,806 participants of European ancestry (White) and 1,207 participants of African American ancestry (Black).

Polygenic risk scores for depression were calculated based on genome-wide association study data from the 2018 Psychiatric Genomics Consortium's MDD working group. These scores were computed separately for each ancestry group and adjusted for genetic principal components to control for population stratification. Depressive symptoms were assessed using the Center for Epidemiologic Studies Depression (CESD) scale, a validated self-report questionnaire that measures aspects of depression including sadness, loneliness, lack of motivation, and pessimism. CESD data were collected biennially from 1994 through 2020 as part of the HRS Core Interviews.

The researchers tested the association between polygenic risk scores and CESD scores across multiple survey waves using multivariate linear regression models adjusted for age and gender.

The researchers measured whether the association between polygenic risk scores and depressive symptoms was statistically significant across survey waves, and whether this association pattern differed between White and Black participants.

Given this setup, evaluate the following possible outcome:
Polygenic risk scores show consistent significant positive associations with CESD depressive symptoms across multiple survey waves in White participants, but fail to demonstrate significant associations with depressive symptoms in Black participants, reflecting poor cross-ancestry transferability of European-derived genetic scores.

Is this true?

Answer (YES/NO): YES